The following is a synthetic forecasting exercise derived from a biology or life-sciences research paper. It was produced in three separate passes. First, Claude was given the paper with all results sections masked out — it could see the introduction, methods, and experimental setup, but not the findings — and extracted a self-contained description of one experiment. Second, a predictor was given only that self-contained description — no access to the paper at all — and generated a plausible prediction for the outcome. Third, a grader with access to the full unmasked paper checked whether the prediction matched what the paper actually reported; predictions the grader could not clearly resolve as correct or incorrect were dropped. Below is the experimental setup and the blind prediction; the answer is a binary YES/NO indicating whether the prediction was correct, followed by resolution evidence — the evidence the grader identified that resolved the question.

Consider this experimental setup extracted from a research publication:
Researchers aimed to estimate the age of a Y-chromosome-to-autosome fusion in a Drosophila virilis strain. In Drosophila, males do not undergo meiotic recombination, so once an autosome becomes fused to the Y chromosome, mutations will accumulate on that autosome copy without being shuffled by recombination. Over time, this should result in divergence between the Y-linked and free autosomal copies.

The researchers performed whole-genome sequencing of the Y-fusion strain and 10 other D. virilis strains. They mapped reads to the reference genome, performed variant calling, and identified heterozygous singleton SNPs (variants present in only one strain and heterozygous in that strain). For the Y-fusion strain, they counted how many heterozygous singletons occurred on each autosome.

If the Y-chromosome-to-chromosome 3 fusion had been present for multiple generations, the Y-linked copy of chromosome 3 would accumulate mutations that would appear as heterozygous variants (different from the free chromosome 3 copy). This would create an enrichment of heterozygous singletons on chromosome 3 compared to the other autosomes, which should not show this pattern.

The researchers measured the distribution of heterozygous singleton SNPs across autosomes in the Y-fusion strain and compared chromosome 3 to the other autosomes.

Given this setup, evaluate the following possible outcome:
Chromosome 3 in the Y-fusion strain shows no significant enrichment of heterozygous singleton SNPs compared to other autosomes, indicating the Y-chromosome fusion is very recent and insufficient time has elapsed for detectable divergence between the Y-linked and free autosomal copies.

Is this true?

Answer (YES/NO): NO